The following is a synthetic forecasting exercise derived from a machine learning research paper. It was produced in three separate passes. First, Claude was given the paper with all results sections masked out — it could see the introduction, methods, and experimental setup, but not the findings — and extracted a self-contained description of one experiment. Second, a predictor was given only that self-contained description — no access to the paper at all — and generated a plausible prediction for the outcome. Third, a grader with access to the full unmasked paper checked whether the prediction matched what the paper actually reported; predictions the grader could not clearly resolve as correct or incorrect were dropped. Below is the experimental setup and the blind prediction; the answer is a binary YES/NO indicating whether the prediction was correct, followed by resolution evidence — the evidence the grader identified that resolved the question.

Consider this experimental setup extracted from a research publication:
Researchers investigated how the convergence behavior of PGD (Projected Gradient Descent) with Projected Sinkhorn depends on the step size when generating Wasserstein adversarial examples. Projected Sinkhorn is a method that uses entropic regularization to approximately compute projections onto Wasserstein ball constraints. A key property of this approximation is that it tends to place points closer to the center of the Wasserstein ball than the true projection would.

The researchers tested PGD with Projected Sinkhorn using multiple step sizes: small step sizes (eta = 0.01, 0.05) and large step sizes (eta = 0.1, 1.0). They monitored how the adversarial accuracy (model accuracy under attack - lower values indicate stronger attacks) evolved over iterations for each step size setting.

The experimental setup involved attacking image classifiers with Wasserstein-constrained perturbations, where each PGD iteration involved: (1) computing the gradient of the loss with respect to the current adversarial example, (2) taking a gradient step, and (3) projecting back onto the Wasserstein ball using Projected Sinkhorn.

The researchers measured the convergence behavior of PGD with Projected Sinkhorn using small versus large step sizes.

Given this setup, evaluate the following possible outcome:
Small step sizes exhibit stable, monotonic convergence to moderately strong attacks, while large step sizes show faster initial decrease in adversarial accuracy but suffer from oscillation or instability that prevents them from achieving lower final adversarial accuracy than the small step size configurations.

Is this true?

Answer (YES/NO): NO